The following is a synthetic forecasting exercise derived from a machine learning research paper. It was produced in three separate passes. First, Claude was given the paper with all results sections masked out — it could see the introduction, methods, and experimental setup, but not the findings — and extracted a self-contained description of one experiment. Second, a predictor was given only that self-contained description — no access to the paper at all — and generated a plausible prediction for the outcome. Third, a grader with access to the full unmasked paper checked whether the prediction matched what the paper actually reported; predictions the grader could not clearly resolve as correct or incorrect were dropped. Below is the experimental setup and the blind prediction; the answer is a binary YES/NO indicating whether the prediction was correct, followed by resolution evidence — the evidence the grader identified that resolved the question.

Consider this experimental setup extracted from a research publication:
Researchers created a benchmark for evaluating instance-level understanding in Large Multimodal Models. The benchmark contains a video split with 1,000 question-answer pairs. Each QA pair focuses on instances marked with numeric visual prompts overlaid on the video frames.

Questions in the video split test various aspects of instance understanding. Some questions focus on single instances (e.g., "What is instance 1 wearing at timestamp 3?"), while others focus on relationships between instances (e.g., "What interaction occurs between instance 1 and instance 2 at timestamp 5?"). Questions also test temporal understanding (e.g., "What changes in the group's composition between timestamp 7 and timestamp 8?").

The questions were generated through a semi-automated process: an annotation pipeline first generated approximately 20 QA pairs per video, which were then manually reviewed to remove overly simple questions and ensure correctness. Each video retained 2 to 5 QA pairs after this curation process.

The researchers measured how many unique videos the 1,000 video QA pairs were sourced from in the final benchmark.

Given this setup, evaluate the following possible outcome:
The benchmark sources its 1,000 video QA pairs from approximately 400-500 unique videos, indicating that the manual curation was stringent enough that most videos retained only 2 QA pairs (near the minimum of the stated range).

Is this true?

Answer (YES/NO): NO